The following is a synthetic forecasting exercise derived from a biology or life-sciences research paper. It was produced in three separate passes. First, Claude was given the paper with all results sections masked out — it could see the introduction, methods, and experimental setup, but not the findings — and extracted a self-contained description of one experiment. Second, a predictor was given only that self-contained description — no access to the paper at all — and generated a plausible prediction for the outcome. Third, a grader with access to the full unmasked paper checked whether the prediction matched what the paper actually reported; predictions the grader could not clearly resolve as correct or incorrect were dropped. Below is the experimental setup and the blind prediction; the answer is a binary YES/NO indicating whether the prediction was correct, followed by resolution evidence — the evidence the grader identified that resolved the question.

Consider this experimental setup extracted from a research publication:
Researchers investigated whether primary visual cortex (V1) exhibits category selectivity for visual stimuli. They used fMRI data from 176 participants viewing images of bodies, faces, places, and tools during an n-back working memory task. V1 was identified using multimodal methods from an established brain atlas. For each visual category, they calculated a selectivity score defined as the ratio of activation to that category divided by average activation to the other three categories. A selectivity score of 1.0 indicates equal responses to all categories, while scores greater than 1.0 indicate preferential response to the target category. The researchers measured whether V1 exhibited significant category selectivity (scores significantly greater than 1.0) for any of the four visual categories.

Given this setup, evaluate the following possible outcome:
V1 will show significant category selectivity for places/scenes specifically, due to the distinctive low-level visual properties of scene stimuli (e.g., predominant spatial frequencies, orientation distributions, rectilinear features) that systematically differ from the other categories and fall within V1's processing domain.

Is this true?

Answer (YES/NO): NO